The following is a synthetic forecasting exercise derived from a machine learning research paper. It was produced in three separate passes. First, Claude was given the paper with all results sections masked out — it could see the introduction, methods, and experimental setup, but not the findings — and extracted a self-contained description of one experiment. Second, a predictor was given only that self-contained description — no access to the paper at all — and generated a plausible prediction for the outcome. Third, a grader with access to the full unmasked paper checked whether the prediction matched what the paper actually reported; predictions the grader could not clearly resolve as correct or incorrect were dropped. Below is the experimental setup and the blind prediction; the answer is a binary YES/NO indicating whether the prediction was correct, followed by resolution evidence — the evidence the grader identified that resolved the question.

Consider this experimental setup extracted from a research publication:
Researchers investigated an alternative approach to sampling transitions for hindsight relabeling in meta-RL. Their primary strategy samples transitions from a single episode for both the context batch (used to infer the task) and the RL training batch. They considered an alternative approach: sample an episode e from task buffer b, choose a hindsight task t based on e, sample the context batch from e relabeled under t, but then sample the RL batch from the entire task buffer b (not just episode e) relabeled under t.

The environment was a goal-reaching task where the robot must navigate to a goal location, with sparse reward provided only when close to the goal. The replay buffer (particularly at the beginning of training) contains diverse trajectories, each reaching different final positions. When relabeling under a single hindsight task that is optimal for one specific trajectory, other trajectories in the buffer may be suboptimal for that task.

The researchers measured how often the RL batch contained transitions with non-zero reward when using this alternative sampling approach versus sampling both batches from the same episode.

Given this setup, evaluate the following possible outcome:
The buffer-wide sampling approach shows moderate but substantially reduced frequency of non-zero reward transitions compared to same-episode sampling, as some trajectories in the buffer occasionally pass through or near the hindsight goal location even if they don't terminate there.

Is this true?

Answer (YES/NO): NO